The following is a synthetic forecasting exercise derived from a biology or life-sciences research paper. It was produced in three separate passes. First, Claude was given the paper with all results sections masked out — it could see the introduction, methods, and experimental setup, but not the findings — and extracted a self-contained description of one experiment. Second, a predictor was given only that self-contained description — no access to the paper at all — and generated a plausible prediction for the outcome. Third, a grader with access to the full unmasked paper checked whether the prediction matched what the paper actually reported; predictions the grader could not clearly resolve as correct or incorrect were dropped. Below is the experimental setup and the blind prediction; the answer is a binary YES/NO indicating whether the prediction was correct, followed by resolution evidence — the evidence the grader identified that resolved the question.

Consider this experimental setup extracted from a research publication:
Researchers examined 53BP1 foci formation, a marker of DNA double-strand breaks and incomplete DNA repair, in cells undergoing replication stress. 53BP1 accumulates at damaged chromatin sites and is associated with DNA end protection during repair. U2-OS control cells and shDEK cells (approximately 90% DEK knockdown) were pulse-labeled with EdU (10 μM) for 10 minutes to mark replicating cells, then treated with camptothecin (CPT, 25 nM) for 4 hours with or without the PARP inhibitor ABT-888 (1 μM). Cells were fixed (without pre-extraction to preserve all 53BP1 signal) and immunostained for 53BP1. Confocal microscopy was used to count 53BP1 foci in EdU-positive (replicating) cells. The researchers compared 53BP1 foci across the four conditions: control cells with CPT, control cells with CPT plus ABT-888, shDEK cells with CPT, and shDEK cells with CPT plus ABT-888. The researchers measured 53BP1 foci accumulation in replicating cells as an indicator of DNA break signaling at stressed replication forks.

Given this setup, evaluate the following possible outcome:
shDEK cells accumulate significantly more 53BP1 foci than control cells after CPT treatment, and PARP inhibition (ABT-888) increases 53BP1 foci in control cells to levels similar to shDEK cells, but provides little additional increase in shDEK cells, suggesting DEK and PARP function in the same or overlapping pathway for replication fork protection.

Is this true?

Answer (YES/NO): NO